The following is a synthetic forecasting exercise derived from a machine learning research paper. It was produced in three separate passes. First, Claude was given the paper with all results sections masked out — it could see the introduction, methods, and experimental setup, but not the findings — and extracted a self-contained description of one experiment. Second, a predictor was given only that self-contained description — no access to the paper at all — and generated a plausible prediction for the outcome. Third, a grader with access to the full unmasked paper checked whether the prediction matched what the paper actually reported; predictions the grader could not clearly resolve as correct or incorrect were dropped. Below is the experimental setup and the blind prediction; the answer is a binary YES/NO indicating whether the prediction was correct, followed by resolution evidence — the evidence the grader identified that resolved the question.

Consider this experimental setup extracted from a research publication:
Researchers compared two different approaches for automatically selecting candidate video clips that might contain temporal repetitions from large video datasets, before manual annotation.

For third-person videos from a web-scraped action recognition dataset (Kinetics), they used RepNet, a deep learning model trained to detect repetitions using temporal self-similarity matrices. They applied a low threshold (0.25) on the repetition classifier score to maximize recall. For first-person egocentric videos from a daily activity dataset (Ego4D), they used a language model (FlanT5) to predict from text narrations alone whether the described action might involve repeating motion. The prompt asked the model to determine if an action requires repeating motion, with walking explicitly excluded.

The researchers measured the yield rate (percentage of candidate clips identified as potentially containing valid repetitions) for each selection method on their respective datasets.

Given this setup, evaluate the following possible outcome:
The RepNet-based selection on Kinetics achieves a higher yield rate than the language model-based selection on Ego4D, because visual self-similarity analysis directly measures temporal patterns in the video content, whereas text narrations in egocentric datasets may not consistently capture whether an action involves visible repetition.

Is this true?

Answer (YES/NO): YES